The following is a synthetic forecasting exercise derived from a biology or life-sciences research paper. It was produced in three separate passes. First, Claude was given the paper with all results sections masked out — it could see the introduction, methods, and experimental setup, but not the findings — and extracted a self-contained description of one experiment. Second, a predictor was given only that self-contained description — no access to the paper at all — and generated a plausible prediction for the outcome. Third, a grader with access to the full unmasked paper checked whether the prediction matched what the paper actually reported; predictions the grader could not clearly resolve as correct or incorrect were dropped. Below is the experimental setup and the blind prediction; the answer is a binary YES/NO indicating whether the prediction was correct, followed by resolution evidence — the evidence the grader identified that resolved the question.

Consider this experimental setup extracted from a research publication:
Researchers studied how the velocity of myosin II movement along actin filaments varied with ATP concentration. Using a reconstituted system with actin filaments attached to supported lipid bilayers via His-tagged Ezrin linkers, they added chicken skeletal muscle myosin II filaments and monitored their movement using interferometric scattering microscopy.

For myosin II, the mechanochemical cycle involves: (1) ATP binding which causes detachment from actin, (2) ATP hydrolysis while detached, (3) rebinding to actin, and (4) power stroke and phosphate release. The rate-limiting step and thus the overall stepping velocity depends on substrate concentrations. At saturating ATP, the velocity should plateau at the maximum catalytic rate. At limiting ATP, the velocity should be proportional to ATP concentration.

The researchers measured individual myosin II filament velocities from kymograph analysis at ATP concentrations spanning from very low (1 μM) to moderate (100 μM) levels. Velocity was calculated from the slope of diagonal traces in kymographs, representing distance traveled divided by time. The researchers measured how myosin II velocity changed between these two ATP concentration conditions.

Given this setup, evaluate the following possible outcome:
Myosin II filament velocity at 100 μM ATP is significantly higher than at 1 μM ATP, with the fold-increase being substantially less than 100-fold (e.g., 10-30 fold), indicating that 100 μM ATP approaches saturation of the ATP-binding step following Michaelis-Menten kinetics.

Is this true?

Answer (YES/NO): NO